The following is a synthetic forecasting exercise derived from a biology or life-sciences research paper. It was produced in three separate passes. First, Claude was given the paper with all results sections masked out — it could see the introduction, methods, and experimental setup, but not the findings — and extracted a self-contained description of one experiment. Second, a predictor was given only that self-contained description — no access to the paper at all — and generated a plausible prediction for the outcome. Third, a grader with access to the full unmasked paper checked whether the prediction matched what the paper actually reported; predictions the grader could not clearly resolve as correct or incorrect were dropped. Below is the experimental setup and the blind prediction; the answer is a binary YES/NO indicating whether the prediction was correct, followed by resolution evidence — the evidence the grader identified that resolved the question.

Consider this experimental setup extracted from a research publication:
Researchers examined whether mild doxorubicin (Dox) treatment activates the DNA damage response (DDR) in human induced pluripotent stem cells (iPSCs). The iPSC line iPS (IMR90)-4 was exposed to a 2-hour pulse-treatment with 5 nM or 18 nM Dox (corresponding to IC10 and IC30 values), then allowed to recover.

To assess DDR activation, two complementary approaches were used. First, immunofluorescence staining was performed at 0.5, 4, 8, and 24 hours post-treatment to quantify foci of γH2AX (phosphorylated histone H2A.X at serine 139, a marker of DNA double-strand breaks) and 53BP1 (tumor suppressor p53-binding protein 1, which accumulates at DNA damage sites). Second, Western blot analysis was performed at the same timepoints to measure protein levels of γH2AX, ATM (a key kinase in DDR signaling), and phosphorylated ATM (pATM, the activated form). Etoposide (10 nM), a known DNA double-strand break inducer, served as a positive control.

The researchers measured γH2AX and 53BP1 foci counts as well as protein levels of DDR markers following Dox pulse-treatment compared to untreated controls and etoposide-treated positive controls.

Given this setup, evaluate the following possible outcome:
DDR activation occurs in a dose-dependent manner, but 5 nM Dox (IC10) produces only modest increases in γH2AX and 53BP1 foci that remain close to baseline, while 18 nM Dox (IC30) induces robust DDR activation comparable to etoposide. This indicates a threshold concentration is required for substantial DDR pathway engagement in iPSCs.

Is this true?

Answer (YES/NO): NO